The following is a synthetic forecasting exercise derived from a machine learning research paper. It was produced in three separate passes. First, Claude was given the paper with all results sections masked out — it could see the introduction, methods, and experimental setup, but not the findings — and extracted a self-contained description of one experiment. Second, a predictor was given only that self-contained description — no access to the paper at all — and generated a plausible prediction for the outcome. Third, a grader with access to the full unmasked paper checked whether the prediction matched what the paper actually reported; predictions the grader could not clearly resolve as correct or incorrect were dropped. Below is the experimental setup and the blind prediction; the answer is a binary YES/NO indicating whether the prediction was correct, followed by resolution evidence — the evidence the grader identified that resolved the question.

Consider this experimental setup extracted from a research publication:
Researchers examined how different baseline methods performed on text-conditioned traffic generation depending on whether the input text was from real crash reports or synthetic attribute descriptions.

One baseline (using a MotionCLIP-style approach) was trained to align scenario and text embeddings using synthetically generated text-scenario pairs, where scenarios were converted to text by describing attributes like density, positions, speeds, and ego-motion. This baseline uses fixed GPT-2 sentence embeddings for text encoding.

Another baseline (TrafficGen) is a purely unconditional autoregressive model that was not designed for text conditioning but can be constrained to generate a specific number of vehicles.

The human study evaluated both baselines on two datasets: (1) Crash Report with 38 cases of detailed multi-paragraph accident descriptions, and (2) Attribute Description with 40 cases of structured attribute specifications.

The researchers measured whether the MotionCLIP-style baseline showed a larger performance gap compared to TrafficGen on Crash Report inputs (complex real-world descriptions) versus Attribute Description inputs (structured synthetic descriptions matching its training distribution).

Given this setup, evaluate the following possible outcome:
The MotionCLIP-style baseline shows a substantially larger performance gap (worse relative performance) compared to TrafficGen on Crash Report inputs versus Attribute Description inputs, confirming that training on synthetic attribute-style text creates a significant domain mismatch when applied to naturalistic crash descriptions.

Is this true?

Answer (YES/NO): NO